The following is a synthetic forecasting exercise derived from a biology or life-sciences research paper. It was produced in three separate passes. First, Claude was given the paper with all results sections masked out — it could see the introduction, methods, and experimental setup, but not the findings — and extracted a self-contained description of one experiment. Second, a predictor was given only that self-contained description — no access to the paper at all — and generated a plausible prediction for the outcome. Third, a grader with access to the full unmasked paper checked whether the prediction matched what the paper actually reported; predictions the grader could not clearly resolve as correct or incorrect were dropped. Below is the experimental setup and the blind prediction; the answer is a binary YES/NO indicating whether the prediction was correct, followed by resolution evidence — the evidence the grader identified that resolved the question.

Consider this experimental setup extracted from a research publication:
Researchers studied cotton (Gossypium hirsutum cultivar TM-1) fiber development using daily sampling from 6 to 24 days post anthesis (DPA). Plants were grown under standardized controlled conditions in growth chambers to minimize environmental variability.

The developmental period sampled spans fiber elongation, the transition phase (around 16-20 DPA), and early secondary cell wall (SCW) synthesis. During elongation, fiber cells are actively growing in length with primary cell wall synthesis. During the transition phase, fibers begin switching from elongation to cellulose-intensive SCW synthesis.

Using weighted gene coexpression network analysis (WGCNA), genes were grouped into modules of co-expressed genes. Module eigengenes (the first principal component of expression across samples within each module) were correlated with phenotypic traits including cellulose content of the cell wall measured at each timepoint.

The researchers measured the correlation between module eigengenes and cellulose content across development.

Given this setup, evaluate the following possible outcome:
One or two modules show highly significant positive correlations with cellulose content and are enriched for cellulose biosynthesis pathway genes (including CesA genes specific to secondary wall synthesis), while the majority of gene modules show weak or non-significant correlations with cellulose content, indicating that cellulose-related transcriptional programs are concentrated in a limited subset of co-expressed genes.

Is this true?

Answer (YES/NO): NO